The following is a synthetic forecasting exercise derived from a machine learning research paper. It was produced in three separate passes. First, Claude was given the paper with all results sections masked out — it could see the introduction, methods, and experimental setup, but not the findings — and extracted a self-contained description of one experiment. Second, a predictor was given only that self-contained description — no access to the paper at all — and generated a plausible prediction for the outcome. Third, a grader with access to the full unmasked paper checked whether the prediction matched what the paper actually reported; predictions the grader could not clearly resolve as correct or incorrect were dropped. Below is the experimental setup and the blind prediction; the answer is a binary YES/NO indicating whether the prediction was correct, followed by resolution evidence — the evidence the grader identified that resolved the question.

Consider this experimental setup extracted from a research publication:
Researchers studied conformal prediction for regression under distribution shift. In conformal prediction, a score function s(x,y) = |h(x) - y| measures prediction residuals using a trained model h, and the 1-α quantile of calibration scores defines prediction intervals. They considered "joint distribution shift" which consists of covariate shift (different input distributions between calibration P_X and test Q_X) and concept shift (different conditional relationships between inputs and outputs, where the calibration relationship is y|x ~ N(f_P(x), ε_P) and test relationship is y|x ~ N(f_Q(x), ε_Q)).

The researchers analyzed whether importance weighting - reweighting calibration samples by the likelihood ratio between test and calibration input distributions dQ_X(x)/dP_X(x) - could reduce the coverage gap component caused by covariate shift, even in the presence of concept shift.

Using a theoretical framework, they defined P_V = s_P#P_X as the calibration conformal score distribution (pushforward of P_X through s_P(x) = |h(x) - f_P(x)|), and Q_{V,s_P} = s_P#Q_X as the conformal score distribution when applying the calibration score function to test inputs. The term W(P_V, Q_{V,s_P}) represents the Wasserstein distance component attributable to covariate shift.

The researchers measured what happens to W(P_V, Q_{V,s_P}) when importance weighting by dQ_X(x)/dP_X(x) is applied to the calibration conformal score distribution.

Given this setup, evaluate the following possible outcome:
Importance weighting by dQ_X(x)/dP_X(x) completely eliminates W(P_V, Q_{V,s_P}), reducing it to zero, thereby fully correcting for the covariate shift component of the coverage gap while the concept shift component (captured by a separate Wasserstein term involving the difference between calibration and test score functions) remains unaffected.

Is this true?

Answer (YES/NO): YES